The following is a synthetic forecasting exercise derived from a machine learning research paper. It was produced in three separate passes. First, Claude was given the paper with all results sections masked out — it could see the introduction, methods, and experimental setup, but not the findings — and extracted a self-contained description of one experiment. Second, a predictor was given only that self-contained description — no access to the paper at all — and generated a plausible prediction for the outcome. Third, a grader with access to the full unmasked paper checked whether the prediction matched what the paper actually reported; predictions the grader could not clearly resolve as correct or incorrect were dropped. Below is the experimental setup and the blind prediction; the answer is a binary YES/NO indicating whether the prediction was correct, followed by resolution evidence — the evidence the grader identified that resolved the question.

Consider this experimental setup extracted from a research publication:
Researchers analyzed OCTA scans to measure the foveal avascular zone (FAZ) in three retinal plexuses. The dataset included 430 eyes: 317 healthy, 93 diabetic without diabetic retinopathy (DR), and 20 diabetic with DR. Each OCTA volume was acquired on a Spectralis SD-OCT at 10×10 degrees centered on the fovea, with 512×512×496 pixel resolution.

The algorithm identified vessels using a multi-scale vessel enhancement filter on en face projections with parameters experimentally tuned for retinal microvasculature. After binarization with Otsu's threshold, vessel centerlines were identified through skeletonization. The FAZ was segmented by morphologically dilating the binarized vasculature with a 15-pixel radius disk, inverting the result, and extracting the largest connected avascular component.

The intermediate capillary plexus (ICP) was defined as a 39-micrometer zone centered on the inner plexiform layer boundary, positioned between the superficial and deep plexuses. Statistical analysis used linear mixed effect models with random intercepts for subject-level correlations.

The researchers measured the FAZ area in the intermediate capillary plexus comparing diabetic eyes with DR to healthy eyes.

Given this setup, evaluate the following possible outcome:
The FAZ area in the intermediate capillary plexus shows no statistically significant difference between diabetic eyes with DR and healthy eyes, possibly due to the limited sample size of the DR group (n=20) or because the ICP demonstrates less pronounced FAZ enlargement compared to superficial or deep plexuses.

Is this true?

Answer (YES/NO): YES